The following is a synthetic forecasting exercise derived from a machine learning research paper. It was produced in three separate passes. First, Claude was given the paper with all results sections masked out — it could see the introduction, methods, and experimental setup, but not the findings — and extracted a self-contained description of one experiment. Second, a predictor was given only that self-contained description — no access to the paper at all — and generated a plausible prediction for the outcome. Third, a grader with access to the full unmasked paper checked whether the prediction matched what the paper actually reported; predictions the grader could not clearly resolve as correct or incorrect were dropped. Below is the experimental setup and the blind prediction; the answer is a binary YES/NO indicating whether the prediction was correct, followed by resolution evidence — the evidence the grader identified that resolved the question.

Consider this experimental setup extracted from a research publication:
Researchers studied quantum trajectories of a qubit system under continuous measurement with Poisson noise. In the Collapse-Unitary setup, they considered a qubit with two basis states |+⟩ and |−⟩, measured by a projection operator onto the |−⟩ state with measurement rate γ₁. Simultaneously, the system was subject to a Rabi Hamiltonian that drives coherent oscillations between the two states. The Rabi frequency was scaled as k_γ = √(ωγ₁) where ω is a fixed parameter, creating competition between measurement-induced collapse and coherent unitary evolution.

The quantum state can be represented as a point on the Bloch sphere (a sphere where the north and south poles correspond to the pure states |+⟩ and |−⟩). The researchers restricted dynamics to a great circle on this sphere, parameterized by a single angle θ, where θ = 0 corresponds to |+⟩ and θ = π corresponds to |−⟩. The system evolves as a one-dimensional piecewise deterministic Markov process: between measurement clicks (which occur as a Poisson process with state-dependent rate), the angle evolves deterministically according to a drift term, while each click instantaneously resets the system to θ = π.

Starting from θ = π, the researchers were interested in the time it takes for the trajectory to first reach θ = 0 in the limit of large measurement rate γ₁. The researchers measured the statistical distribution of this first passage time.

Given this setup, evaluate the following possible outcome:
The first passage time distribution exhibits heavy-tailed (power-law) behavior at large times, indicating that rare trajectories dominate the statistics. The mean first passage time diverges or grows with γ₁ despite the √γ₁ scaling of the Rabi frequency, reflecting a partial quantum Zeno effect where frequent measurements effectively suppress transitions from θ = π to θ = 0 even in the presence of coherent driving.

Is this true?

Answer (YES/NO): NO